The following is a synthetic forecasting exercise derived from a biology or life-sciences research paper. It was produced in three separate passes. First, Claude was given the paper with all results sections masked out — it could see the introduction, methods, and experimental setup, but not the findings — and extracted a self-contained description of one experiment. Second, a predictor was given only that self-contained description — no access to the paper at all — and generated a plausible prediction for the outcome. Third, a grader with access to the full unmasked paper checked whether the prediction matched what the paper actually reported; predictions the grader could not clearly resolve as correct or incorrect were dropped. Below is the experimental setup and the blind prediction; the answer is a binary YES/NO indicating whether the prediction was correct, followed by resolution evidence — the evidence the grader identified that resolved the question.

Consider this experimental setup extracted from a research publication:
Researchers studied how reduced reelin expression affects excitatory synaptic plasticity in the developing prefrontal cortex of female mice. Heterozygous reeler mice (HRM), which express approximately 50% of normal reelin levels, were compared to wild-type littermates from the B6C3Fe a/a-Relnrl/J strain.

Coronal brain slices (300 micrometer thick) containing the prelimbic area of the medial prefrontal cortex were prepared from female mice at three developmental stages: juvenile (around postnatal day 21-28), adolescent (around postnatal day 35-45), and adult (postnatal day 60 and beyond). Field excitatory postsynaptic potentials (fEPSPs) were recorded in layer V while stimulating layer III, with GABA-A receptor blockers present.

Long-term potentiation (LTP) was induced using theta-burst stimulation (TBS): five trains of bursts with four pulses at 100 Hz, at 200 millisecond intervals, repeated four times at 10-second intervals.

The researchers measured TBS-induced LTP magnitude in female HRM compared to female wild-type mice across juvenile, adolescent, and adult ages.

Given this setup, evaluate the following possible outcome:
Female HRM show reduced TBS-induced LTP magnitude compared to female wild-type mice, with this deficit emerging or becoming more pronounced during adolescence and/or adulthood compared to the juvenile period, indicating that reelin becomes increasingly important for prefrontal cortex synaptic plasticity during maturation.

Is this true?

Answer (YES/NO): YES